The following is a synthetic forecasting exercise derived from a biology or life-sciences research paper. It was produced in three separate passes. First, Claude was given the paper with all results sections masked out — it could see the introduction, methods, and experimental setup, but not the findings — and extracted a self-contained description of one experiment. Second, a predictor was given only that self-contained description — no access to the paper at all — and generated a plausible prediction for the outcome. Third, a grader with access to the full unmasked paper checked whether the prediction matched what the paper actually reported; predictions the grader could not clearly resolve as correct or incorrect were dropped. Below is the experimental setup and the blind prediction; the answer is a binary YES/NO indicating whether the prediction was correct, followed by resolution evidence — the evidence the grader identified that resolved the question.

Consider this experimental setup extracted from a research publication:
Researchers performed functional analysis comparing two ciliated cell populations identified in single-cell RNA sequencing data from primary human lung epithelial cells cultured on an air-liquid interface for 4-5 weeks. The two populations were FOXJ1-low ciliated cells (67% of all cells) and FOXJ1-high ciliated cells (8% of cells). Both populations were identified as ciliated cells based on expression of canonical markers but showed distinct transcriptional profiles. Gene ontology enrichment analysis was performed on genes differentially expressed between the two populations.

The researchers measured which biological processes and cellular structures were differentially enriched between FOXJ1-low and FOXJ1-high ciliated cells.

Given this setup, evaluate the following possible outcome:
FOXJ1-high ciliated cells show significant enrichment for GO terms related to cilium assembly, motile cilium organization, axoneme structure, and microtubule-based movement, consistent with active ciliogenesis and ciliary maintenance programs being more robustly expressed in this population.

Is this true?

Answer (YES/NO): YES